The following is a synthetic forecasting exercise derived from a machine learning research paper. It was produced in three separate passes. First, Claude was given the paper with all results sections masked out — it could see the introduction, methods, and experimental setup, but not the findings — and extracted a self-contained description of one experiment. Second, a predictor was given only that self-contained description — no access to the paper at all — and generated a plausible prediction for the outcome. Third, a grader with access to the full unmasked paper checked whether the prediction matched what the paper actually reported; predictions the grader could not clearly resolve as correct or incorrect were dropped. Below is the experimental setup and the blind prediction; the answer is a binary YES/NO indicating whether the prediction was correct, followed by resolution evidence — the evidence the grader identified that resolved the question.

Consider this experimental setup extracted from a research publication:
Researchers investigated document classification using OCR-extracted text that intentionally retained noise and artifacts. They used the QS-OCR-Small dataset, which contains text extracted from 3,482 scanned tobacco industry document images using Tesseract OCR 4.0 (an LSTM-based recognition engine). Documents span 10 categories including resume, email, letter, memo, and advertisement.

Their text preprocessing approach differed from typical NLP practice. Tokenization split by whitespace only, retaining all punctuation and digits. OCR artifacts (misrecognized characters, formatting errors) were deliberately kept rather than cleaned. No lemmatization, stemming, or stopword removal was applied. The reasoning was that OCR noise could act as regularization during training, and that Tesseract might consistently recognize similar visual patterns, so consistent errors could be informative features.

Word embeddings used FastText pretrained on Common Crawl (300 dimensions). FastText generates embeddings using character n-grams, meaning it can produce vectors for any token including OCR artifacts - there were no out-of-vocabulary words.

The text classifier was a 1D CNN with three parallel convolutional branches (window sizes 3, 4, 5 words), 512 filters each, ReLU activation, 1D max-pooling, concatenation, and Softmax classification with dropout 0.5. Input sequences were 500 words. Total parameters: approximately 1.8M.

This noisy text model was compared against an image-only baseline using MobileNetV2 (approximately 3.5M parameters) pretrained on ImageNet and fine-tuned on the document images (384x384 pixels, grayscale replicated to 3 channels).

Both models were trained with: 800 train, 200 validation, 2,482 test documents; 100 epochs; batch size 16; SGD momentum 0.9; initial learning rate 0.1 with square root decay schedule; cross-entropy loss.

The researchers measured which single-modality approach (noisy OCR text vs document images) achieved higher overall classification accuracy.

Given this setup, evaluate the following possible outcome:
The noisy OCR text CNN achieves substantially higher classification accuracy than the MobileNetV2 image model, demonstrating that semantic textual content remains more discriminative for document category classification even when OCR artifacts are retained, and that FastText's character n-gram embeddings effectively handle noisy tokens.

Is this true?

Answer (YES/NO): NO